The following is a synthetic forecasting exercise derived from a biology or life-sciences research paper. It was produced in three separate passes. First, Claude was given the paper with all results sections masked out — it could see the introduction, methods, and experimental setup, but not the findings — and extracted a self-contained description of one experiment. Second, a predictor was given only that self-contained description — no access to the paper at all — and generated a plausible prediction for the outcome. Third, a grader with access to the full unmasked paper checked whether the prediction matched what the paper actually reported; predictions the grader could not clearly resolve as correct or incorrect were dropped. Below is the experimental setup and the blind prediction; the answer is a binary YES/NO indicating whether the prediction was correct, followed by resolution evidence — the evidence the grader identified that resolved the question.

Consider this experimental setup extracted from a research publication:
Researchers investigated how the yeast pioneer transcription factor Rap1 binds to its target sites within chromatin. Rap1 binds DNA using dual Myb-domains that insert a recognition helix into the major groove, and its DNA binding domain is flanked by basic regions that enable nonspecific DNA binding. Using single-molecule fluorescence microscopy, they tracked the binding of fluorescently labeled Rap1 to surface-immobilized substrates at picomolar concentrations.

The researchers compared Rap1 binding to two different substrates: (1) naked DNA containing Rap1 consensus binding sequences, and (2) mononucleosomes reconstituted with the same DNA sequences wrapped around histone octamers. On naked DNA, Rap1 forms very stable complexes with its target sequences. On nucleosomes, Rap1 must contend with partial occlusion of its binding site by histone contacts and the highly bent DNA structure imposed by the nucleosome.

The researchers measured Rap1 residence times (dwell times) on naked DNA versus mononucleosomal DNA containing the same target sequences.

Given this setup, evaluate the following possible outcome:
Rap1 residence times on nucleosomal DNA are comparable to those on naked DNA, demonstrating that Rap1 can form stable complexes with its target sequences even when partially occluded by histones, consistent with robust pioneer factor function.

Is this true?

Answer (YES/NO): NO